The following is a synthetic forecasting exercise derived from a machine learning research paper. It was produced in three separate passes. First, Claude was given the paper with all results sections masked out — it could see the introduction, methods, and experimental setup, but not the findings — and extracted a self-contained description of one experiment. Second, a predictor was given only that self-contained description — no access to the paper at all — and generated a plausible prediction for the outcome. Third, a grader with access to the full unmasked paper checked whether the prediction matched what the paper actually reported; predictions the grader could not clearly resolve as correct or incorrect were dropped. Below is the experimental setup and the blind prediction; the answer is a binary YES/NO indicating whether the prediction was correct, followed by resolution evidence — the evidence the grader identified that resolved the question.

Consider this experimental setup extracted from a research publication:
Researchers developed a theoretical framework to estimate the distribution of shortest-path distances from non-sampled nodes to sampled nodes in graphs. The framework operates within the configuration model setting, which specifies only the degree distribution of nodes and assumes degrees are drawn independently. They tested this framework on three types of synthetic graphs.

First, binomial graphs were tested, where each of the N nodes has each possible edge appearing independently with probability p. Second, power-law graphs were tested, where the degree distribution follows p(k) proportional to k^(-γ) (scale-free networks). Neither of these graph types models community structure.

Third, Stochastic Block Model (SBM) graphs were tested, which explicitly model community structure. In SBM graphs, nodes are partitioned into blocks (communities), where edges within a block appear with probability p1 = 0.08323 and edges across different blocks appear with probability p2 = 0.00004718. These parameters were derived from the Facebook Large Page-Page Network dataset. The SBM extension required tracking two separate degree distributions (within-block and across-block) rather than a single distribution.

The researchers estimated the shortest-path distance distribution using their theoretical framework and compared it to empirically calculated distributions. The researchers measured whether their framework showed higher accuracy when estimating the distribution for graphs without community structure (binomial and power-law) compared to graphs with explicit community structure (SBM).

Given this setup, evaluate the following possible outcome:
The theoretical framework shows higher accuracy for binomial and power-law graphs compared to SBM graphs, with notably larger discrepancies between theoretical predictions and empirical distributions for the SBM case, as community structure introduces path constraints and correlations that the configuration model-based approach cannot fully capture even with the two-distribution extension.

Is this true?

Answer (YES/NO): YES